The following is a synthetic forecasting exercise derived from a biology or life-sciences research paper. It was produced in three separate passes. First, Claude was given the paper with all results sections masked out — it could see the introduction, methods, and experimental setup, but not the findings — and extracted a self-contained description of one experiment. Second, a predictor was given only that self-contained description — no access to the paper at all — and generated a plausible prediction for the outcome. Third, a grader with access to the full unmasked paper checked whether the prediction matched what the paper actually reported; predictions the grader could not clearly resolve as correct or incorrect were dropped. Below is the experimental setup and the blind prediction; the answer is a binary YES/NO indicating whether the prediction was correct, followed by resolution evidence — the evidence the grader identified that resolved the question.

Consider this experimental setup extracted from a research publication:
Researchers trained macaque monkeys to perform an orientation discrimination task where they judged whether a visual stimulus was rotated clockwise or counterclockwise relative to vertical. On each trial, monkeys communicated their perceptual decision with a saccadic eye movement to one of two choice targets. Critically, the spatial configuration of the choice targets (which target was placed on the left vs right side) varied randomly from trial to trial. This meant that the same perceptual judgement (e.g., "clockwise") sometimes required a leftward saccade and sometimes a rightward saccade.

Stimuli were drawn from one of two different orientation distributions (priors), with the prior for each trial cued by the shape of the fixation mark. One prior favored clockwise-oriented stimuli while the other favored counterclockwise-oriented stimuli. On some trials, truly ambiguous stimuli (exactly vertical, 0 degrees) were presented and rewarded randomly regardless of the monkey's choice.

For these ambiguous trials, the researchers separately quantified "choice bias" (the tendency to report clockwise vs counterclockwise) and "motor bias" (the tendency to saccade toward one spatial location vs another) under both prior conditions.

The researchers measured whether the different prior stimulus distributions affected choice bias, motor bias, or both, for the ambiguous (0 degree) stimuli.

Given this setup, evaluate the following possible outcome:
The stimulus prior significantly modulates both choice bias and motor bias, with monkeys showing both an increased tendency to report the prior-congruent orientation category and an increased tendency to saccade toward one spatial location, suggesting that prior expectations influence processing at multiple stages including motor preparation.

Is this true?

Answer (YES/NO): NO